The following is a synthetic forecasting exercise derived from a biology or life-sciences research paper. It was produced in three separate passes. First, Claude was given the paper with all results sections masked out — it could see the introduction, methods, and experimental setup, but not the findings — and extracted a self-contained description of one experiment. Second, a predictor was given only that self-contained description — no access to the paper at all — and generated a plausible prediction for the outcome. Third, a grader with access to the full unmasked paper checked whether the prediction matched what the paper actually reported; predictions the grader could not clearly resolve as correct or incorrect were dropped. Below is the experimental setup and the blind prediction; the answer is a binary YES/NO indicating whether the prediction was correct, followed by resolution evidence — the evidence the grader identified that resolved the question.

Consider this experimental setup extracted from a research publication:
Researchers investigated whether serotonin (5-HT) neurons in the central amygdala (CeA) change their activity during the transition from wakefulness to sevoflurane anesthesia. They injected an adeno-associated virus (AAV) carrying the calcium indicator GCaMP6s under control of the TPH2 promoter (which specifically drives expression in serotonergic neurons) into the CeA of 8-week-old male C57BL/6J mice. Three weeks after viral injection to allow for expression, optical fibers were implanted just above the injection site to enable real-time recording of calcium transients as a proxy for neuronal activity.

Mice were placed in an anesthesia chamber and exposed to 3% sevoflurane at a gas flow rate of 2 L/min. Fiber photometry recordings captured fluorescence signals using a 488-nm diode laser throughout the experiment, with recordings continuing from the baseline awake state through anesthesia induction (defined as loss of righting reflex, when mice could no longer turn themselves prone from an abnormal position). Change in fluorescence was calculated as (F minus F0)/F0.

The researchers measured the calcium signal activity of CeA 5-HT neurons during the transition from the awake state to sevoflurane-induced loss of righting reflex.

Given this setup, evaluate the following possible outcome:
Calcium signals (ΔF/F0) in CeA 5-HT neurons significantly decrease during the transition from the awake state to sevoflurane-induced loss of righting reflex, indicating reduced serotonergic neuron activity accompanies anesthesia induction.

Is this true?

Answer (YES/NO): YES